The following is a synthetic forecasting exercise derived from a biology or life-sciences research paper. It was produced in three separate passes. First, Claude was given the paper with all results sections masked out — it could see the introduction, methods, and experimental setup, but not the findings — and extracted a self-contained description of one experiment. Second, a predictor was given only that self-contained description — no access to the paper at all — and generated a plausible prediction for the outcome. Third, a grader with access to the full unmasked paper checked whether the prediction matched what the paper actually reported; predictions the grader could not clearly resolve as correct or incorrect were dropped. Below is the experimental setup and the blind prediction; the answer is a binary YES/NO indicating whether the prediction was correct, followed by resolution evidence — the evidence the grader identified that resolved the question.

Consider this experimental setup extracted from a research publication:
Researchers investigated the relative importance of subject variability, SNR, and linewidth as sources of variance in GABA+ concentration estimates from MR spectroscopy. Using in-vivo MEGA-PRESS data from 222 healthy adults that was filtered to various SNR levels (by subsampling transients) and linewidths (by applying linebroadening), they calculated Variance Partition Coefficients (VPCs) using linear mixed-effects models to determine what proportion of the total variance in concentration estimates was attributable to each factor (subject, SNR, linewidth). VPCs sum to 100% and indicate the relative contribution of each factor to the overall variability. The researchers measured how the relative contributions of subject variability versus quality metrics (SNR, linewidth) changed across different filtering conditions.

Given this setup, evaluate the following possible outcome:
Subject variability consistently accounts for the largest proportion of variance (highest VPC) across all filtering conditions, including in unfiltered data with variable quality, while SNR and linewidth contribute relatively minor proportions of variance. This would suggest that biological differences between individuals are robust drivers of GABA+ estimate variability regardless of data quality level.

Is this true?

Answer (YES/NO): NO